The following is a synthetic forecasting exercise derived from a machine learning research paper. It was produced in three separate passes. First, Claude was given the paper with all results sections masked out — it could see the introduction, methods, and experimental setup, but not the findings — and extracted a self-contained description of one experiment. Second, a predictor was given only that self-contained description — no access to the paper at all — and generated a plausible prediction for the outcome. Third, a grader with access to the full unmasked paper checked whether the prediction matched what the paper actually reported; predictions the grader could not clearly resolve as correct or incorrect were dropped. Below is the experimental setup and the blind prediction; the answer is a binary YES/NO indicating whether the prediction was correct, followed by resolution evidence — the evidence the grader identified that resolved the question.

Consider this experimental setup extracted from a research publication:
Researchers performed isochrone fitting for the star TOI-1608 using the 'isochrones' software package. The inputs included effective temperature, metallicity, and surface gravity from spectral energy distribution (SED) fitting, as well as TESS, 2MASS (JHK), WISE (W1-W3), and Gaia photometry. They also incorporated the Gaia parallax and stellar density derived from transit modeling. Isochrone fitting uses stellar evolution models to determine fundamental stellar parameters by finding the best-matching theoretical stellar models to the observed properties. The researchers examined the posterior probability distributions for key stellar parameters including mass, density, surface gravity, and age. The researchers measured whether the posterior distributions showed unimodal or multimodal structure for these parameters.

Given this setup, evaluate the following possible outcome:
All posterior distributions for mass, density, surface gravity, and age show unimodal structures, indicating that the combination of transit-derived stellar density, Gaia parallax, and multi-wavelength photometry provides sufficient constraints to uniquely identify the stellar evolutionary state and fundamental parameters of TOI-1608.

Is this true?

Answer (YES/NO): NO